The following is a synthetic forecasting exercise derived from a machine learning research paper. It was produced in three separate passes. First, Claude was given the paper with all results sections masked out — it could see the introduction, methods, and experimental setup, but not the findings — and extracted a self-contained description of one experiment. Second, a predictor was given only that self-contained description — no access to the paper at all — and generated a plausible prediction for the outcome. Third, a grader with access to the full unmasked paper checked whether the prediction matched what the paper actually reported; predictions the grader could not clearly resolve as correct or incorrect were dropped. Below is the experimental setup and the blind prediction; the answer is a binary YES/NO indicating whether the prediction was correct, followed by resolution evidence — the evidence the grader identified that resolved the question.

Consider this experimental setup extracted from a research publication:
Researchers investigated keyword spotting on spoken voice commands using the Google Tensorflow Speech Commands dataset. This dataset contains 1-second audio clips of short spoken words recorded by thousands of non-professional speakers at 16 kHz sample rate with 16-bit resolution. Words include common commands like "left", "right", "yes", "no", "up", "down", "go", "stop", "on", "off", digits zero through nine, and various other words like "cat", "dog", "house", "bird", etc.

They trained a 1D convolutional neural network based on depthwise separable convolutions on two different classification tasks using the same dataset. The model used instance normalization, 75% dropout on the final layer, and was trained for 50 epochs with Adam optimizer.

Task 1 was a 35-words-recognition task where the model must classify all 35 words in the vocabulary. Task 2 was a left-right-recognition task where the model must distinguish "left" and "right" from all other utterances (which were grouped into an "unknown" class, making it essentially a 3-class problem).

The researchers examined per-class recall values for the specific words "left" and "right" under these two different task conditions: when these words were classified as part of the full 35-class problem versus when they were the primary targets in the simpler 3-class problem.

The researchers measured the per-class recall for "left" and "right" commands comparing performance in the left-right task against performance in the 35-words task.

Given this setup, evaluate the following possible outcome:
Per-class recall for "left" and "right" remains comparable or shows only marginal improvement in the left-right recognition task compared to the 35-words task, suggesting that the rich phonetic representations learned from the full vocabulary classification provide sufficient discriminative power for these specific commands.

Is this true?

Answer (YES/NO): NO